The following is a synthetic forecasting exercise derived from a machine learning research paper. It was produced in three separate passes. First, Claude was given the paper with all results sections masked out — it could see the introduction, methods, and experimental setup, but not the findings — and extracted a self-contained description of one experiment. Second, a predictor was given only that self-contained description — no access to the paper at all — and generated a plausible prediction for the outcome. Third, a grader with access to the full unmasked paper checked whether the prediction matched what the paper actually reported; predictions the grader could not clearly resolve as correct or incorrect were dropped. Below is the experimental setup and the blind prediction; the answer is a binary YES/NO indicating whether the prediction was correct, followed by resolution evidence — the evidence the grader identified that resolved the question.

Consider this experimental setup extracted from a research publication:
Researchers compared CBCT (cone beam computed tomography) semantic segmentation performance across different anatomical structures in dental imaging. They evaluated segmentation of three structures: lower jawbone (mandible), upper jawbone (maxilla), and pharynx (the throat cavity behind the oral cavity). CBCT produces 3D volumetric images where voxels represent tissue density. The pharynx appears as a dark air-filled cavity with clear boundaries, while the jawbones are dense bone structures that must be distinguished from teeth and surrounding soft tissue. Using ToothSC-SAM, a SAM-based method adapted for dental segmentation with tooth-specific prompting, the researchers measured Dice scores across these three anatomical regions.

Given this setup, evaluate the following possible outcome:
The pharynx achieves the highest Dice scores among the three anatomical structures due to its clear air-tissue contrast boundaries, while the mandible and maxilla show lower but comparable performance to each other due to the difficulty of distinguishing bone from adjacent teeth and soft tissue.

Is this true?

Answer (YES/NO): NO